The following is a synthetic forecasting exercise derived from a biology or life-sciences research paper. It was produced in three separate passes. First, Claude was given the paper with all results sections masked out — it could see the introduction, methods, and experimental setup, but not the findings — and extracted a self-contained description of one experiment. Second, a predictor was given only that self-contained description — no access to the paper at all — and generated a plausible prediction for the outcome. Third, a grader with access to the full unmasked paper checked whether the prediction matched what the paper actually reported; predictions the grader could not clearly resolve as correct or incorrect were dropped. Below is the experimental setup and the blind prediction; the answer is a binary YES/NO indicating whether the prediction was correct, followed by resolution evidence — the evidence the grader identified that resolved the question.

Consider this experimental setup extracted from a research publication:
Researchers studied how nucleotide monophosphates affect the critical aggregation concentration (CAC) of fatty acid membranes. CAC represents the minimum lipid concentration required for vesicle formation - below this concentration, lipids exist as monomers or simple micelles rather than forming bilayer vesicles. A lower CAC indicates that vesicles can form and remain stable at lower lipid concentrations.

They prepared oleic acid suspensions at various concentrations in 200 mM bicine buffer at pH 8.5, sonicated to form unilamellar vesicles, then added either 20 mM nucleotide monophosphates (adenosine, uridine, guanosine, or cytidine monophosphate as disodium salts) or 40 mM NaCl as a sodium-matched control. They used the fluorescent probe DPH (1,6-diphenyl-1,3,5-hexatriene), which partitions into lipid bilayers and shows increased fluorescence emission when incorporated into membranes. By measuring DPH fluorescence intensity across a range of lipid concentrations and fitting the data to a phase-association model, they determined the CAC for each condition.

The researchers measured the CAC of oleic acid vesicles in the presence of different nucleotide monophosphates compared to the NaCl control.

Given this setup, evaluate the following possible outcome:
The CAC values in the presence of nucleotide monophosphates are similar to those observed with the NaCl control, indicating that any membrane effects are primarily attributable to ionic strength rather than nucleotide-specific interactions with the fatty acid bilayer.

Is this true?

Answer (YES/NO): NO